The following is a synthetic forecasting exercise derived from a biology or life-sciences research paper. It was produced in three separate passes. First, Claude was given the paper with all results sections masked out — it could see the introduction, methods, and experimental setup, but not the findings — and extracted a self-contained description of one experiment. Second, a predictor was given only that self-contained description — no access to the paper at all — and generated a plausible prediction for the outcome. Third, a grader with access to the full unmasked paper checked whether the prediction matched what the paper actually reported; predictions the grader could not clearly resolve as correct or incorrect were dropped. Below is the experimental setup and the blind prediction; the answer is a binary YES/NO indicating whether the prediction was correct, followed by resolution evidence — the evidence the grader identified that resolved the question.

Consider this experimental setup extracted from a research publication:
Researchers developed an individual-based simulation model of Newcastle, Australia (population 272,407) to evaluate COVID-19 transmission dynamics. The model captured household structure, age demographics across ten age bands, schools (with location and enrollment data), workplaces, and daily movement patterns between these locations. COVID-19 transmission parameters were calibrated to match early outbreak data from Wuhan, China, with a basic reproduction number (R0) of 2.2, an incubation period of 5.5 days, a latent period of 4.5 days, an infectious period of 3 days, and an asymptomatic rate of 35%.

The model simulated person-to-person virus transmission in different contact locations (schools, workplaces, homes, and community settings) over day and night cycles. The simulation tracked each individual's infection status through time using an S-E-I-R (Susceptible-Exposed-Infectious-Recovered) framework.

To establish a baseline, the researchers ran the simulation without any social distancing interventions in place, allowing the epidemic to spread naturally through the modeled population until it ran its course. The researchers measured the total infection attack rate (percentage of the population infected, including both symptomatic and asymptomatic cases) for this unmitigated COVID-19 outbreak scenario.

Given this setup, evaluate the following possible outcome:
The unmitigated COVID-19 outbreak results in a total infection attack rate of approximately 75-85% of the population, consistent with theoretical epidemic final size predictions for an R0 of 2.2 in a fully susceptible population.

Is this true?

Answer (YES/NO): NO